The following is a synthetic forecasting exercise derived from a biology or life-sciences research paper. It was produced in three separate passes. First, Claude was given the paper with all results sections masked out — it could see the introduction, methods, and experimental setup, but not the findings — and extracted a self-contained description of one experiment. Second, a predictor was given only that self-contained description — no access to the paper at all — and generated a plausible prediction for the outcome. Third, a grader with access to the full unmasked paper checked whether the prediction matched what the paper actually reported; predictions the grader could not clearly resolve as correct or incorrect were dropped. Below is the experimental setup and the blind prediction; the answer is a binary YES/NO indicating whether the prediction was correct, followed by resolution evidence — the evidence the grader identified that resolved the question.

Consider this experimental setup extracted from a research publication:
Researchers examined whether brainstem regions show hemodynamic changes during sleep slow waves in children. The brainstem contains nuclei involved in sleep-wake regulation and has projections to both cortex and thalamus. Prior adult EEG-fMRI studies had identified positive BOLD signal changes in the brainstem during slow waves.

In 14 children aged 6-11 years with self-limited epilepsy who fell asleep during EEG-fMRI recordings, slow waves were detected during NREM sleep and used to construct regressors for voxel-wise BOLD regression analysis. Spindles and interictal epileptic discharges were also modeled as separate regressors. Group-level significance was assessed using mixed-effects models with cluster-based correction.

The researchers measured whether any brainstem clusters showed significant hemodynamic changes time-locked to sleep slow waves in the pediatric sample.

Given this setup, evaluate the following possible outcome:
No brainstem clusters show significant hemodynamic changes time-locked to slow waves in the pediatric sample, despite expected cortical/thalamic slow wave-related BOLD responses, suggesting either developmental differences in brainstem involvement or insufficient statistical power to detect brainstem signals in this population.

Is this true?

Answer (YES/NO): YES